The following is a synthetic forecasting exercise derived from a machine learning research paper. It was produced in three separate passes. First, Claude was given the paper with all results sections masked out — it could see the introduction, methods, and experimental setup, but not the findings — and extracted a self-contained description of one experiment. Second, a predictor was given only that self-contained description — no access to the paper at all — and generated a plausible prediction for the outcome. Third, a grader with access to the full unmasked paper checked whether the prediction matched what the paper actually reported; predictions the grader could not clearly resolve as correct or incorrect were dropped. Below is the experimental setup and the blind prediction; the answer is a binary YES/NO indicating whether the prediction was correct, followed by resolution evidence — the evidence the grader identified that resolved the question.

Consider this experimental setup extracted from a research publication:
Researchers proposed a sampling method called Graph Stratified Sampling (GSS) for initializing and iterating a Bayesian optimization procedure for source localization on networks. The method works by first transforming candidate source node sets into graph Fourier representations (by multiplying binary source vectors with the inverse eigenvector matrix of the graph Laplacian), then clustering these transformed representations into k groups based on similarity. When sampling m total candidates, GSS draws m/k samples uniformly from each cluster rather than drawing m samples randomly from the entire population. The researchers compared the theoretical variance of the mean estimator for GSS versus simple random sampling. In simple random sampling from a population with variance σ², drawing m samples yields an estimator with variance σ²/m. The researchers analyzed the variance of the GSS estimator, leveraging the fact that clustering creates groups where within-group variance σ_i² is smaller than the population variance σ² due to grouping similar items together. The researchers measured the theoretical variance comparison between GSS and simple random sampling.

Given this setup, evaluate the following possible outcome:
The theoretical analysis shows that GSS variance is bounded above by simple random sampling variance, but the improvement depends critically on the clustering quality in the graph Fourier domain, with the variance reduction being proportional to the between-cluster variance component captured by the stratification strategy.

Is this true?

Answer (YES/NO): NO